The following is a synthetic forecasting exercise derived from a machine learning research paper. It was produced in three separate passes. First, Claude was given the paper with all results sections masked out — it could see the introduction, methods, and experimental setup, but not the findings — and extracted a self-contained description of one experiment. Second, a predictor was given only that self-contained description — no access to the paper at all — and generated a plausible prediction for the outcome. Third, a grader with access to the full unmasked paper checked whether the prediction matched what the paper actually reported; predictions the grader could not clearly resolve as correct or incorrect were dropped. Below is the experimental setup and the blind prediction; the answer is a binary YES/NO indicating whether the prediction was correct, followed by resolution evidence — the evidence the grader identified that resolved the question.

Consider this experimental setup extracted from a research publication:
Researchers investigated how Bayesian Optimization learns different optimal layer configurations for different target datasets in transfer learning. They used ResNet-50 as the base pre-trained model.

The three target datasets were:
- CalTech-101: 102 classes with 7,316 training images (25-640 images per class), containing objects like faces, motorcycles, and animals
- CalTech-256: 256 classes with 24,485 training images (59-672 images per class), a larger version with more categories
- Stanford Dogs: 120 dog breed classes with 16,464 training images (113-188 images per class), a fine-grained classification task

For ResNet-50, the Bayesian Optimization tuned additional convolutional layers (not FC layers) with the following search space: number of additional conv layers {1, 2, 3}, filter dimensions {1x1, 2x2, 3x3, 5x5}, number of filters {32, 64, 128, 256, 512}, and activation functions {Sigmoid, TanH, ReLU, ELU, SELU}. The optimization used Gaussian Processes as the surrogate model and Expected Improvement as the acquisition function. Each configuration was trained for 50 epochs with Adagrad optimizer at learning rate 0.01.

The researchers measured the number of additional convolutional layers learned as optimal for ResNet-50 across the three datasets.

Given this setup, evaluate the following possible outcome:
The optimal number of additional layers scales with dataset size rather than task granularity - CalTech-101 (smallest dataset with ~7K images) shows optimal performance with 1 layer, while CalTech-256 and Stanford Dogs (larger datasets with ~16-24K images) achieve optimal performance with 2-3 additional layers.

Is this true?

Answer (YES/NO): NO